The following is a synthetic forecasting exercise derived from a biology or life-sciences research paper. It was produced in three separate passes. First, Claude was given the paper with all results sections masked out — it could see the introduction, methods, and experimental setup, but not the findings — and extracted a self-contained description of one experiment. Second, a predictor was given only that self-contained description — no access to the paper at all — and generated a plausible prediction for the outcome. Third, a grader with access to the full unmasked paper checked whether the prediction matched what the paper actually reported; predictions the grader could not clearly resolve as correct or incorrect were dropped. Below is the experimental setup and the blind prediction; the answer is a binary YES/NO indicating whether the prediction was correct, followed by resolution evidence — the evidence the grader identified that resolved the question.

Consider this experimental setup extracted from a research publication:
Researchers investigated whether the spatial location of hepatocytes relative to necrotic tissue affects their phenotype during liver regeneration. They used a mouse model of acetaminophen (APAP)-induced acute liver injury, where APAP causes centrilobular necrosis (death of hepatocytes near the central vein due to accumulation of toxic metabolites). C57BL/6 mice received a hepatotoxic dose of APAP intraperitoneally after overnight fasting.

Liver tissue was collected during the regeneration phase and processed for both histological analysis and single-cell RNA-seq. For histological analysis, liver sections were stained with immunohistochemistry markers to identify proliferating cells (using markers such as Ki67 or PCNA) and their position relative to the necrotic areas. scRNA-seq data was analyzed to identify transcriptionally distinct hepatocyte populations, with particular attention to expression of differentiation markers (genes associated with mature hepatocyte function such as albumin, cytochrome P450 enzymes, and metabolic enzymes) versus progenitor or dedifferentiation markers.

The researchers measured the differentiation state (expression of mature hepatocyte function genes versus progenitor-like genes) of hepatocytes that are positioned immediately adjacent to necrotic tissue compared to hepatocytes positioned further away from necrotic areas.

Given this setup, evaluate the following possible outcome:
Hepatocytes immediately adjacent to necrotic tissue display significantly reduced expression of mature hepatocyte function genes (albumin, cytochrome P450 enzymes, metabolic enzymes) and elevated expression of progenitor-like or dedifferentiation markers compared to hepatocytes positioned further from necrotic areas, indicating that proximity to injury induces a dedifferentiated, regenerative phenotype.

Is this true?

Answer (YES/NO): YES